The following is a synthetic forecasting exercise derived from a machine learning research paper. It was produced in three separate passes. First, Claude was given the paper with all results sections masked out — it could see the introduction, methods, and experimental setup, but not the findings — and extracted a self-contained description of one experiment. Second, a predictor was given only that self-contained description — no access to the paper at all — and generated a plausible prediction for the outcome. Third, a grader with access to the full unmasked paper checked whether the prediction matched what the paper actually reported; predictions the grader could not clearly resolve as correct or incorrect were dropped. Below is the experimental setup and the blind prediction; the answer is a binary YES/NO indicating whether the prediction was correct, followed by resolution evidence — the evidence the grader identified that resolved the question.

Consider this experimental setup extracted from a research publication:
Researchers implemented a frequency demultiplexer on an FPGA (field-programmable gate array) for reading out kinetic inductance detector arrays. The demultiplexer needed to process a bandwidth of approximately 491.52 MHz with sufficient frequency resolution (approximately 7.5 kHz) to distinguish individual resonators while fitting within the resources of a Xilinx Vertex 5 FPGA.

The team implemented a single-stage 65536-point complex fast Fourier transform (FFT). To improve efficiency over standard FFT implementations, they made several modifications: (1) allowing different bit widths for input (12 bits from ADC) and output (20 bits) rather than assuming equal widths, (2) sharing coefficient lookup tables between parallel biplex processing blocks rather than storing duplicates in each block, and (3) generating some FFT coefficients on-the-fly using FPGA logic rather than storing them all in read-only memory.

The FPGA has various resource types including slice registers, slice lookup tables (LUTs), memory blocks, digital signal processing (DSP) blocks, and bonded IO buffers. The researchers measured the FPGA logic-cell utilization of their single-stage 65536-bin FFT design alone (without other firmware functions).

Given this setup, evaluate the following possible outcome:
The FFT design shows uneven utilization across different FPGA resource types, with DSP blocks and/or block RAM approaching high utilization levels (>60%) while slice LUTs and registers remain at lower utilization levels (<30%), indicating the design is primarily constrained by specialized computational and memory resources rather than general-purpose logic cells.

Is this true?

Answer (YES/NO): NO